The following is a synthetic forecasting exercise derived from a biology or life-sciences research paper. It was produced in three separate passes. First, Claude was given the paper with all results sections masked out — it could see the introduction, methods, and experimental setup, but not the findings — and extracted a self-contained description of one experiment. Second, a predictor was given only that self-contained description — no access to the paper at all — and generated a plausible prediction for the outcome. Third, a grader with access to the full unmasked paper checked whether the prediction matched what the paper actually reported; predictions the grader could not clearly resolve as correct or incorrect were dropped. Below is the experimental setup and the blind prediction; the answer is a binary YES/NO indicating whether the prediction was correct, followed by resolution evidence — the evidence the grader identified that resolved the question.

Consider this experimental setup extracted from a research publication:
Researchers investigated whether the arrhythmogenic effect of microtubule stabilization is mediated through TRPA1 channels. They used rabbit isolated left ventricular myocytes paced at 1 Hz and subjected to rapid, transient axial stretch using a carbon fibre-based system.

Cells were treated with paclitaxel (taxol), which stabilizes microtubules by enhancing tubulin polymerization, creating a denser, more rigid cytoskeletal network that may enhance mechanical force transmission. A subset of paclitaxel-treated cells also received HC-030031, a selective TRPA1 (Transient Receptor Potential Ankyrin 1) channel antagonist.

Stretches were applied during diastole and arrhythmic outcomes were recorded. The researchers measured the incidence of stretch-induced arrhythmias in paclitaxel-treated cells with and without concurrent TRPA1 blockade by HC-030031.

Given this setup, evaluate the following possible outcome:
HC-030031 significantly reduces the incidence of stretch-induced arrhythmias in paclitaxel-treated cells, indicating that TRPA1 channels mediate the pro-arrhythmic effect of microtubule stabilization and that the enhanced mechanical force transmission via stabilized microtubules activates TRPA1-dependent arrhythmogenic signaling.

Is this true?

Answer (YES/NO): YES